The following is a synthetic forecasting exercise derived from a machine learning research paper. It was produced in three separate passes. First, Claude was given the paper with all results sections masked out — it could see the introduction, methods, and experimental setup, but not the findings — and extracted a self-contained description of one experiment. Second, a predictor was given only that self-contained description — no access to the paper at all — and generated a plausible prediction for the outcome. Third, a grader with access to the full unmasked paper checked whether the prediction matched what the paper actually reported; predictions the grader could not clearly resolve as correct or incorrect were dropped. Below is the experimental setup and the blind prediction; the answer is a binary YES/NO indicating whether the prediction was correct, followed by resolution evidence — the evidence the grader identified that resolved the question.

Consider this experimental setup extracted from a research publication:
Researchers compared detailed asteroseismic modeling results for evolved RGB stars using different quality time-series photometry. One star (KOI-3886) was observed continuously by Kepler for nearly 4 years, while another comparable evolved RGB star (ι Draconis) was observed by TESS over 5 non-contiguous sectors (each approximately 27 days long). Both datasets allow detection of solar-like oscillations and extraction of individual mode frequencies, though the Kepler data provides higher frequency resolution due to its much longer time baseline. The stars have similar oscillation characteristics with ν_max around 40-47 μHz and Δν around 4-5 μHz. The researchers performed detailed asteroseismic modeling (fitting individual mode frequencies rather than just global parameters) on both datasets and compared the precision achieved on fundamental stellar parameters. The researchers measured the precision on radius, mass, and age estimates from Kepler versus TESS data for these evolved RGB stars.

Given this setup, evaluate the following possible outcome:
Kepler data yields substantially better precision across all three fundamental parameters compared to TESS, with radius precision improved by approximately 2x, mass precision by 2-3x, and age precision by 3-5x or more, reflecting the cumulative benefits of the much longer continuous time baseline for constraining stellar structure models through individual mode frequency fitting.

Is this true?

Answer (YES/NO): NO